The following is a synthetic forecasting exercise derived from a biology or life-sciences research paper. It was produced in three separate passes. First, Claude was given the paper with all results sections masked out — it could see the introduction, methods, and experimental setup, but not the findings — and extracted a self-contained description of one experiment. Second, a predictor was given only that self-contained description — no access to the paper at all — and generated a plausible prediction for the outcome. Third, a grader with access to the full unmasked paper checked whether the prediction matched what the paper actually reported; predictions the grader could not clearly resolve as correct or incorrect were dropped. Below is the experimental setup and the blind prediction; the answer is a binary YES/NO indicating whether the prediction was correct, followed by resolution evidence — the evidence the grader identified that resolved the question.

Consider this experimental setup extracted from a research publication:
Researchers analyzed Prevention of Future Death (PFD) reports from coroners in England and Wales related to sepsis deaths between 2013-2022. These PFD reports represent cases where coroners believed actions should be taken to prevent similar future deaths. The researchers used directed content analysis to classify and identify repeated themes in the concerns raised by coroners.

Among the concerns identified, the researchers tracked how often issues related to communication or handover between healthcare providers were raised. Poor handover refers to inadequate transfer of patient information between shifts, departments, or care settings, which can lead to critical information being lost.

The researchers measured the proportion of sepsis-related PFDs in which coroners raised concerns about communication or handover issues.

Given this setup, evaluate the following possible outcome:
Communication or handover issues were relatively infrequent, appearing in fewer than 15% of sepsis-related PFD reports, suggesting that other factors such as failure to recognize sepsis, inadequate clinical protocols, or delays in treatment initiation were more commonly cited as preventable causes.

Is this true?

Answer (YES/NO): NO